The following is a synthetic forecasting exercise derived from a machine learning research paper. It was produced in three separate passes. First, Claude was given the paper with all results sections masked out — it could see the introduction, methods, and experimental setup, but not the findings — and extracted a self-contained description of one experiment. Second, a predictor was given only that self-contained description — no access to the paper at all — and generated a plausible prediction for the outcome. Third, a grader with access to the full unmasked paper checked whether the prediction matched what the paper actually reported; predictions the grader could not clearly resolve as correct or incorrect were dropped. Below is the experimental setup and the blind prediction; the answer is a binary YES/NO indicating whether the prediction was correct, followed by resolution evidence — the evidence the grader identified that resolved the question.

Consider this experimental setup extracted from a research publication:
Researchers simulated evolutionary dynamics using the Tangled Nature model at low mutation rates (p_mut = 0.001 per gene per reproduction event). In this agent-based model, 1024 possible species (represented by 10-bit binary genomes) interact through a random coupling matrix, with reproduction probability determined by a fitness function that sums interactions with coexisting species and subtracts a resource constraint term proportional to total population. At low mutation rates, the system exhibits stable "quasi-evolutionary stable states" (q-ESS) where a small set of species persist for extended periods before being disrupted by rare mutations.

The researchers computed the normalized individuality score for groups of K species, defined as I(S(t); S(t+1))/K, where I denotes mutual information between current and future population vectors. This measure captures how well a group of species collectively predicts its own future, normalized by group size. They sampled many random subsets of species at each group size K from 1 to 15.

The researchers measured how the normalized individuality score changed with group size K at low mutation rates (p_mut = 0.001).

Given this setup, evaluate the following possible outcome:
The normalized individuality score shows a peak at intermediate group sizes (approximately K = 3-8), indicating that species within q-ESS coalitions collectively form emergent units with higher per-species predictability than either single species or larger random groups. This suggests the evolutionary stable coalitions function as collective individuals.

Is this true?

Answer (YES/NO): NO